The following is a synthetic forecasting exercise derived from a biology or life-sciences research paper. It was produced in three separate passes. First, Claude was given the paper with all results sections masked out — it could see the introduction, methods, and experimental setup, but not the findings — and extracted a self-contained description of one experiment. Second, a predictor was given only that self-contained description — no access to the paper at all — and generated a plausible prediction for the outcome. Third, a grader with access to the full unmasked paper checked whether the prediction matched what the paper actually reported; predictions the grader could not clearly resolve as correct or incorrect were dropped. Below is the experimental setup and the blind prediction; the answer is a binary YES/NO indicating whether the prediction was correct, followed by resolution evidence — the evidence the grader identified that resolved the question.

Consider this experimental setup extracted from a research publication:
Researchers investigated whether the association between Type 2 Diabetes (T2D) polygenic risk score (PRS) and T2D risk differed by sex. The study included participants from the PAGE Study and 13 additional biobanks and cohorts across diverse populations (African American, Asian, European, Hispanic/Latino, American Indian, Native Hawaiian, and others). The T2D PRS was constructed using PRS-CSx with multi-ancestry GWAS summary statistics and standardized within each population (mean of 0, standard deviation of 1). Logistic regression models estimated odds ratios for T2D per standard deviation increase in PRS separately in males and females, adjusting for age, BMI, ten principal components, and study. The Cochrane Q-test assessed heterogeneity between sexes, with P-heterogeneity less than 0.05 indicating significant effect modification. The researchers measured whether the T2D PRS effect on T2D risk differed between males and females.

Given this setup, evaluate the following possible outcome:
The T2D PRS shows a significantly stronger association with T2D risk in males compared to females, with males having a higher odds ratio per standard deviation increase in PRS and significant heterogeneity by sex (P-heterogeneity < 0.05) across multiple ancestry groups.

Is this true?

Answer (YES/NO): YES